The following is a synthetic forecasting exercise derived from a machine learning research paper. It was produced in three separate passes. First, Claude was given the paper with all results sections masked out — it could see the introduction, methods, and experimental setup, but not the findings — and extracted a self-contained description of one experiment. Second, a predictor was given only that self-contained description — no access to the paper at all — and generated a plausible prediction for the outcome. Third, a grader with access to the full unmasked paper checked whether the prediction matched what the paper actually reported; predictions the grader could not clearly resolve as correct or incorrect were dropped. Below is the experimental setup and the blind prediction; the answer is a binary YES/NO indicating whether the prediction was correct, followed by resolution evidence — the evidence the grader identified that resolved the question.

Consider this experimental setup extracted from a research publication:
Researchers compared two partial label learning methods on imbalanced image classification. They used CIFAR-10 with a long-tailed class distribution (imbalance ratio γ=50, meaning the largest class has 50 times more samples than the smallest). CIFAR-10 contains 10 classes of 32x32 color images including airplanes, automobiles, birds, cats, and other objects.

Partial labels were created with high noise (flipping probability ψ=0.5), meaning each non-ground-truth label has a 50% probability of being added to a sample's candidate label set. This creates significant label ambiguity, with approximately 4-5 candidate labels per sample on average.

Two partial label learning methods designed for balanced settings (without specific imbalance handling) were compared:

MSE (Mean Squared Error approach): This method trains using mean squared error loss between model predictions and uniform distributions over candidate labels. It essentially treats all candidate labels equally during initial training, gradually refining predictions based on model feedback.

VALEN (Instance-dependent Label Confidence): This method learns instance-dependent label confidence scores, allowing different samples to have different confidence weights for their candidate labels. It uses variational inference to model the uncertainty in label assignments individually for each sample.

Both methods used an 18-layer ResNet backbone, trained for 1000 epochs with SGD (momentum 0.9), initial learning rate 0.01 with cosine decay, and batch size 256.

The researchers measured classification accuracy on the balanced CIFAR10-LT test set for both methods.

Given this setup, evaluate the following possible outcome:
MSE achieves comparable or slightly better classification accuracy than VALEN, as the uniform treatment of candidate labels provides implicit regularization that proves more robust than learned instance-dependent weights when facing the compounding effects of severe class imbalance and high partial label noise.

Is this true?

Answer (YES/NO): NO